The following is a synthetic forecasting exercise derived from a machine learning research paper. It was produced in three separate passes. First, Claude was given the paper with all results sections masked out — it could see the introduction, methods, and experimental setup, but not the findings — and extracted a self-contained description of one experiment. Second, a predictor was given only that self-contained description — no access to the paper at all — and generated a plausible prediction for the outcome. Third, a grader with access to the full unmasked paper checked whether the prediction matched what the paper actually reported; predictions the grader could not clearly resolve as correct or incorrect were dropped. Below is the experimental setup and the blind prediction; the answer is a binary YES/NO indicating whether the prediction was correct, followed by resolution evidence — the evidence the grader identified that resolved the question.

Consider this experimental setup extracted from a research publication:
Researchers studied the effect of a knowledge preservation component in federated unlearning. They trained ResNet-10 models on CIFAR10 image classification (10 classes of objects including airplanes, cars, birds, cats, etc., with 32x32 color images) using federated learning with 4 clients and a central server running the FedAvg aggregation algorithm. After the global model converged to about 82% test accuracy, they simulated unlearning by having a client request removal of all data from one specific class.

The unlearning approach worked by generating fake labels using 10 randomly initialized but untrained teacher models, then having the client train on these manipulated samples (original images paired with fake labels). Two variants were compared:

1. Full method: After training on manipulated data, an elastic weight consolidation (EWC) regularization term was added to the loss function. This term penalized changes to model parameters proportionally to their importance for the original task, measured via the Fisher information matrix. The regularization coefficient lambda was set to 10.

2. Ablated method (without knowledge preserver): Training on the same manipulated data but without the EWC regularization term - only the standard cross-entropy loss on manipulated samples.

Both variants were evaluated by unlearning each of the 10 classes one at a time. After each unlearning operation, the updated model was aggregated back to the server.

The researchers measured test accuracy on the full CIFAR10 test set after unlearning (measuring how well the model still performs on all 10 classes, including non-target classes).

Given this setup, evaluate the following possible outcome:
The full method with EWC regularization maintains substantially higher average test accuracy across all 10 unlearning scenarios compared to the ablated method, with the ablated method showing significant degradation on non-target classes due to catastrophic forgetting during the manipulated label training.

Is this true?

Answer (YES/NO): YES